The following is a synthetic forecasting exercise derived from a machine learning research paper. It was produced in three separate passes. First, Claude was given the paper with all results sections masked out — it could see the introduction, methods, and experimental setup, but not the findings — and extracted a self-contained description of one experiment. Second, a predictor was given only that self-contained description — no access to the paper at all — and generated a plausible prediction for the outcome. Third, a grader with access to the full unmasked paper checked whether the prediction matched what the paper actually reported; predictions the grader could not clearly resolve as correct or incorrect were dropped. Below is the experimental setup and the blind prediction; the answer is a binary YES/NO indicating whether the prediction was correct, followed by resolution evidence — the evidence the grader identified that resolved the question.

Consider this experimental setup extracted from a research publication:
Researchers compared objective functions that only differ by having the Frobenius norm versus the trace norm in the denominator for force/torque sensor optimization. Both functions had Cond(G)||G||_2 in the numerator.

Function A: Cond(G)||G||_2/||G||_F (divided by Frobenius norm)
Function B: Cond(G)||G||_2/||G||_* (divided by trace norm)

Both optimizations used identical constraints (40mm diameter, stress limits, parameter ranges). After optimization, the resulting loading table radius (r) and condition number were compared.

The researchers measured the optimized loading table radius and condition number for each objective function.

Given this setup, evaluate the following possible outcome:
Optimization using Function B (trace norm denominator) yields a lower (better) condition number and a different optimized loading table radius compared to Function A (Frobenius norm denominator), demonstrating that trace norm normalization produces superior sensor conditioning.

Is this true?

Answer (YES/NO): NO